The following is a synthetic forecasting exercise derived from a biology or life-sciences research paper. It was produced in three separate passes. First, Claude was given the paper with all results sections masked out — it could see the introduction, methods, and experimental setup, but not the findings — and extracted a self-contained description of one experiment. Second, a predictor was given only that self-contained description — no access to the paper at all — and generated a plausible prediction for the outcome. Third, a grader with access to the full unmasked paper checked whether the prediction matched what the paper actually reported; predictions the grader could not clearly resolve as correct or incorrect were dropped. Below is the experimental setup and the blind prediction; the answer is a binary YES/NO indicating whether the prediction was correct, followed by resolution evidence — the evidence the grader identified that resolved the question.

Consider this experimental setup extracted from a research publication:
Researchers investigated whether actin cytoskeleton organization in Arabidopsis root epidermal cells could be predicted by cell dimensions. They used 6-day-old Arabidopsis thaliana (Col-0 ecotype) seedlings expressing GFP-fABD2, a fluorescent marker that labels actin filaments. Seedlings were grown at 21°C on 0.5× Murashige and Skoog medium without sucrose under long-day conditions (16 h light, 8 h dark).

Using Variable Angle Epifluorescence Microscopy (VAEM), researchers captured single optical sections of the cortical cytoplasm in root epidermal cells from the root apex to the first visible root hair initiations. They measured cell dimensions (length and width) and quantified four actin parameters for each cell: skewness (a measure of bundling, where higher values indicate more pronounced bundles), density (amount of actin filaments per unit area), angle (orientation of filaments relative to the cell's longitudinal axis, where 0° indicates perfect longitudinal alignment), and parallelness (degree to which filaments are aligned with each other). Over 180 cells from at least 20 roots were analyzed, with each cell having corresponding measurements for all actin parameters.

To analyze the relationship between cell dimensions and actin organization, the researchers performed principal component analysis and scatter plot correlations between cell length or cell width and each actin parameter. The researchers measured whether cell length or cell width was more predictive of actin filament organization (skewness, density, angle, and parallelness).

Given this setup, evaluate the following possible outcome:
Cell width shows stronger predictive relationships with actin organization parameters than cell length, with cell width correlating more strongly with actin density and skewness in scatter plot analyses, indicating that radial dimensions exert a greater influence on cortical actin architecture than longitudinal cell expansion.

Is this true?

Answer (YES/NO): NO